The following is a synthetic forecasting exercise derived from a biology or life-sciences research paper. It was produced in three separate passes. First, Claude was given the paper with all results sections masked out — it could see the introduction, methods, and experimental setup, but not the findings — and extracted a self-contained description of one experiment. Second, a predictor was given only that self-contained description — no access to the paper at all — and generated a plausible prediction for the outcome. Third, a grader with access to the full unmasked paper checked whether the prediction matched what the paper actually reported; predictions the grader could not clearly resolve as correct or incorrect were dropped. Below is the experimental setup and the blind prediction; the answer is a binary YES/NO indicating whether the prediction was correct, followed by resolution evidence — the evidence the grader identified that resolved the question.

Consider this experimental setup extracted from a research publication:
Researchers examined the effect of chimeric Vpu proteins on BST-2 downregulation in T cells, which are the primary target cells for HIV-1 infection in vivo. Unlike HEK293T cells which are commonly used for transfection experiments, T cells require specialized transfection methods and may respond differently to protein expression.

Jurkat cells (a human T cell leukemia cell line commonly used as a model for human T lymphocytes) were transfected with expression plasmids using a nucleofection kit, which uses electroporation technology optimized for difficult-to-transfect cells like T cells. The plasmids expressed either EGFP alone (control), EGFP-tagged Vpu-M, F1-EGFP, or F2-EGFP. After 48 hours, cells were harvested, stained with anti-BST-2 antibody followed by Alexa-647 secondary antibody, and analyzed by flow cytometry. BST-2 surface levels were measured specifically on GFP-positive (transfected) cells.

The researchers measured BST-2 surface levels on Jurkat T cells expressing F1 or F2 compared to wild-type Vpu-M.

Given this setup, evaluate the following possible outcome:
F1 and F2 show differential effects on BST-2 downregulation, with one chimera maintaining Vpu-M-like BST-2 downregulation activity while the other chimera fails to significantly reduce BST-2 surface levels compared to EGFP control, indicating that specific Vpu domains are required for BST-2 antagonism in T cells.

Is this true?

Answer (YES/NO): NO